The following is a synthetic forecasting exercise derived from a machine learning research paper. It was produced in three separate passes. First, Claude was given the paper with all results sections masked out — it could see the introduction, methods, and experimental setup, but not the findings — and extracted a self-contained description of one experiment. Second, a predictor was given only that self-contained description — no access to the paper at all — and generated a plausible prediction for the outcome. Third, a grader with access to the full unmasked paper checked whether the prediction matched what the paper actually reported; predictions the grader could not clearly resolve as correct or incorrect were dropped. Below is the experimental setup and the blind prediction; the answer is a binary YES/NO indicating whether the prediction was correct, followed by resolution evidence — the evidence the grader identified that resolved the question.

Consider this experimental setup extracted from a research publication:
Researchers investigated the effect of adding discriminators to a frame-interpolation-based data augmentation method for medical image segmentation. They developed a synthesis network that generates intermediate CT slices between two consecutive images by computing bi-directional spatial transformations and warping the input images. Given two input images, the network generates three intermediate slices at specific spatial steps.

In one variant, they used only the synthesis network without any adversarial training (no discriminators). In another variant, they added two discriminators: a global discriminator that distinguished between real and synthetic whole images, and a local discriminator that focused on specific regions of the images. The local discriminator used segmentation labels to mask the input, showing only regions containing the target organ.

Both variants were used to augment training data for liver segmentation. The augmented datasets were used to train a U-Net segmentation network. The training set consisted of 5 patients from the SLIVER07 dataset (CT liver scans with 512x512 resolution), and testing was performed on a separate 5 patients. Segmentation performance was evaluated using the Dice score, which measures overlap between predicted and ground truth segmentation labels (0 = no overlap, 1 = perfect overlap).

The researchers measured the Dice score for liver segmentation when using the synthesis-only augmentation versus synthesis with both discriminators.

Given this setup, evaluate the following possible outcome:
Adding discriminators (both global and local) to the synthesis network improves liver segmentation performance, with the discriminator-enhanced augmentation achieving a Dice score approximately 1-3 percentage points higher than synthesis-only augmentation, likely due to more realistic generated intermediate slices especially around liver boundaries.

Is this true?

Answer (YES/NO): YES